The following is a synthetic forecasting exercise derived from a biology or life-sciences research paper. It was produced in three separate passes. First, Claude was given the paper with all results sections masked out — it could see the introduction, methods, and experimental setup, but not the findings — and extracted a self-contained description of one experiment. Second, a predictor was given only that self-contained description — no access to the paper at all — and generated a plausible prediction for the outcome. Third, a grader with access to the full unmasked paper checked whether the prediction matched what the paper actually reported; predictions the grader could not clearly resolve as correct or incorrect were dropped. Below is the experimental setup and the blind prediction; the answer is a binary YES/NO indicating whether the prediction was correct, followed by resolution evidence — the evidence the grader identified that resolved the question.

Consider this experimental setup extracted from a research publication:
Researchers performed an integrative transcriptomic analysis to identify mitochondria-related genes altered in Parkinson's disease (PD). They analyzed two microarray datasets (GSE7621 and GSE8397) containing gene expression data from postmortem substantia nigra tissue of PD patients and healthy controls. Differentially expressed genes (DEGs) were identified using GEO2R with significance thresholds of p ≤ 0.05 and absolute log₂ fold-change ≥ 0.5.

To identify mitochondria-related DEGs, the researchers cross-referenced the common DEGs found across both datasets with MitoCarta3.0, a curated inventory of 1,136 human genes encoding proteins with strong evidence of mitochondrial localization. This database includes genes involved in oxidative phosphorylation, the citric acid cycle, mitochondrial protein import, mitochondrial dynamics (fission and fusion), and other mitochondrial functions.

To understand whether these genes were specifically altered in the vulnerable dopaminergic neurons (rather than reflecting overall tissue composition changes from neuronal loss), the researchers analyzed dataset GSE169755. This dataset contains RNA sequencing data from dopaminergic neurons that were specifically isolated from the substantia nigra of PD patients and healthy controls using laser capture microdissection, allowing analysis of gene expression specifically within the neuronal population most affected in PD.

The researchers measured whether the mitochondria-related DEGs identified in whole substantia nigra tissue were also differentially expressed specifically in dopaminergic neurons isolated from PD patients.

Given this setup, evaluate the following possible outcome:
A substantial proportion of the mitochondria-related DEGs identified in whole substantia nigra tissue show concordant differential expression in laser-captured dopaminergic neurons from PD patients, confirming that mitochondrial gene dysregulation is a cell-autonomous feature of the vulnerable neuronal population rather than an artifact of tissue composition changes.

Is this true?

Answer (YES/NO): YES